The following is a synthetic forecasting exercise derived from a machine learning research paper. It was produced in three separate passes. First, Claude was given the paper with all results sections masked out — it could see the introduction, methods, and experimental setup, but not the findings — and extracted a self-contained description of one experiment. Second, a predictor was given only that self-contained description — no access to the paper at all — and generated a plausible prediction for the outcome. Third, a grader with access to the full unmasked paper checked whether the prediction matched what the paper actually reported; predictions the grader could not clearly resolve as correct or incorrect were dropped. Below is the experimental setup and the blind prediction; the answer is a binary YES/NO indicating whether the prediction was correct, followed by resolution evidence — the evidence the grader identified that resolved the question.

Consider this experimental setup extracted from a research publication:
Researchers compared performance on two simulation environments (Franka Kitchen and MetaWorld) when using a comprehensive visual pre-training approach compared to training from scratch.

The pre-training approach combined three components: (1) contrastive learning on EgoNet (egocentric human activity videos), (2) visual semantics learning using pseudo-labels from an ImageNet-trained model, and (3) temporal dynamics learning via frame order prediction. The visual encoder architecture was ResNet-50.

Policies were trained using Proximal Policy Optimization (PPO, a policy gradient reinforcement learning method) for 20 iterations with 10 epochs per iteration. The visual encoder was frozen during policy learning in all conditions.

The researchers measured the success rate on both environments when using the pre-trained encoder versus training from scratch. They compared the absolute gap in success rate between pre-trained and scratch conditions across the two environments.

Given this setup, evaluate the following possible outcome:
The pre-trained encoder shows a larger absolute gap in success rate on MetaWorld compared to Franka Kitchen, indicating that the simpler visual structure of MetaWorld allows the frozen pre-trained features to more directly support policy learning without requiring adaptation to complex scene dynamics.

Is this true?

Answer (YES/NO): NO